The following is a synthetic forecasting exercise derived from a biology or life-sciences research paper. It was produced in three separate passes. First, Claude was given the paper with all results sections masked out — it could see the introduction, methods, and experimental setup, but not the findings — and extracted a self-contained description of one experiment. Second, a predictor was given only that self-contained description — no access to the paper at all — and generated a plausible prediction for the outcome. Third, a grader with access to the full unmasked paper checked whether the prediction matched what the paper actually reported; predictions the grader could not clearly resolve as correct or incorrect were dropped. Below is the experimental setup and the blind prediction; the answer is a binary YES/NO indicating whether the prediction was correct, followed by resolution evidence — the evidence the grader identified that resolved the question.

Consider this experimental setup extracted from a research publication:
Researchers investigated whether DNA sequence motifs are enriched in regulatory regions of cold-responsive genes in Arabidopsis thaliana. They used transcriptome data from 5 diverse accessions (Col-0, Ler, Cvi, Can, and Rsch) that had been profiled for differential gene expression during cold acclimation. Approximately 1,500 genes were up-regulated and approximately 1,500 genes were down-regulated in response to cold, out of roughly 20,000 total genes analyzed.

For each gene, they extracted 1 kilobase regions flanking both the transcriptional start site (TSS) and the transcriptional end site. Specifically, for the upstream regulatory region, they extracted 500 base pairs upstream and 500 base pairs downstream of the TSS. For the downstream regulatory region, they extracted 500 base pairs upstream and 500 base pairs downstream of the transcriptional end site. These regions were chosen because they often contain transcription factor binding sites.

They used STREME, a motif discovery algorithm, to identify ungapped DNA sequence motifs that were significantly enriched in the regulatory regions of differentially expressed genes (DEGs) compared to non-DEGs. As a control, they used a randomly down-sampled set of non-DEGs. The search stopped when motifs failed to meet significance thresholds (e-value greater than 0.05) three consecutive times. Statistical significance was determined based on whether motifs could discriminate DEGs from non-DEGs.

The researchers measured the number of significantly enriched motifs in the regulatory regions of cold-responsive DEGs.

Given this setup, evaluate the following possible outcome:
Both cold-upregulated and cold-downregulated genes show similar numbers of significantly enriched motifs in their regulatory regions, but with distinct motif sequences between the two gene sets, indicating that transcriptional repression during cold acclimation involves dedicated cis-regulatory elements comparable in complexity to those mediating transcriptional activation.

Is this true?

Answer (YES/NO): NO